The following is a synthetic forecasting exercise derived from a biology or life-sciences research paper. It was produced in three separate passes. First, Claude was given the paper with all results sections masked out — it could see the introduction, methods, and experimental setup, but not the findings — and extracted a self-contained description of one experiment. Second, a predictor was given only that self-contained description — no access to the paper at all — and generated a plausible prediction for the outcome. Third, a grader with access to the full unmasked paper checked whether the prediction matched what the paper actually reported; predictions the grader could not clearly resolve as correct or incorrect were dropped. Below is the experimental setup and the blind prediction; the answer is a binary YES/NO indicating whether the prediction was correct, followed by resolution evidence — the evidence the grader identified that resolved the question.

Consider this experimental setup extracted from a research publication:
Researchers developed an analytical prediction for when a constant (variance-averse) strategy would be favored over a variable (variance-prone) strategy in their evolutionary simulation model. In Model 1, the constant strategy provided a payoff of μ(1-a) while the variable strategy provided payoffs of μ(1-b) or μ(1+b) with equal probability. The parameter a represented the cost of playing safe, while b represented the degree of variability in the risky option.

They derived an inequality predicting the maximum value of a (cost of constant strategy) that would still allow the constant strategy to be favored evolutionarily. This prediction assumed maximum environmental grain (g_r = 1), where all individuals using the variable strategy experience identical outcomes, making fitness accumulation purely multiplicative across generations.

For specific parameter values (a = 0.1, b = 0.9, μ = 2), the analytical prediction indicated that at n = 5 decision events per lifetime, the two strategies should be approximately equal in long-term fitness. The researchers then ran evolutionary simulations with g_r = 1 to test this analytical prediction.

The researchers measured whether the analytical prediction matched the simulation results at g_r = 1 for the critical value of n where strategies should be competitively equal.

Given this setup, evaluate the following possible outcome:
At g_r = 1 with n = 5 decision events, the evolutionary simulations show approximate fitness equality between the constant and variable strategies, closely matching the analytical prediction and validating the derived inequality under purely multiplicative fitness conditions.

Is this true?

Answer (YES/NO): YES